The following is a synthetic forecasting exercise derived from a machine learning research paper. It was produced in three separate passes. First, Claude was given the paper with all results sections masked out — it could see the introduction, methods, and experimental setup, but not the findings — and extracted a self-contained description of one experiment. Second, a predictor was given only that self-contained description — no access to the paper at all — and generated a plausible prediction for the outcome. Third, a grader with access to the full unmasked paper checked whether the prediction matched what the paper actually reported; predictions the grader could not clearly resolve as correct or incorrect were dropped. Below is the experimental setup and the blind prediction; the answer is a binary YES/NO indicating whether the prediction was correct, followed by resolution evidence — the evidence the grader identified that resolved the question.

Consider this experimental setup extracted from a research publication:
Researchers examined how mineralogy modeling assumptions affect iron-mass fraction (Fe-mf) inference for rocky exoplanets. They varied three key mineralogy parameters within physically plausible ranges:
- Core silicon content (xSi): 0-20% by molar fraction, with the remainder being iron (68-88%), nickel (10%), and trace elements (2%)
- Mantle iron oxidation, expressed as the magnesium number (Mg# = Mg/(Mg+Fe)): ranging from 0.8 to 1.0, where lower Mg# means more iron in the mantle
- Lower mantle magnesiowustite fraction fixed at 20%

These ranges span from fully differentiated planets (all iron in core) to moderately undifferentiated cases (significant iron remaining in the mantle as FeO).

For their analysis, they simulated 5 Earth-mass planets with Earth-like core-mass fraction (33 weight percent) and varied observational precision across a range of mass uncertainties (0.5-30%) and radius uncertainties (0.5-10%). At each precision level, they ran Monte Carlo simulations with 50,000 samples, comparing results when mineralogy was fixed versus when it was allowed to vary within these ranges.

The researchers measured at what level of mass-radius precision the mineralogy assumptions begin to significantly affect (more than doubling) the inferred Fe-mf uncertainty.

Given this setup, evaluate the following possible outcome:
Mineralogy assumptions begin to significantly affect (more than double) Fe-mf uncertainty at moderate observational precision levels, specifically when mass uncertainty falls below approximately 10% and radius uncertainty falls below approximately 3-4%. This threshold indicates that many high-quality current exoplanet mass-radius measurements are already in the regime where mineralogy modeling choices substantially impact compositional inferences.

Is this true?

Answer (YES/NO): NO